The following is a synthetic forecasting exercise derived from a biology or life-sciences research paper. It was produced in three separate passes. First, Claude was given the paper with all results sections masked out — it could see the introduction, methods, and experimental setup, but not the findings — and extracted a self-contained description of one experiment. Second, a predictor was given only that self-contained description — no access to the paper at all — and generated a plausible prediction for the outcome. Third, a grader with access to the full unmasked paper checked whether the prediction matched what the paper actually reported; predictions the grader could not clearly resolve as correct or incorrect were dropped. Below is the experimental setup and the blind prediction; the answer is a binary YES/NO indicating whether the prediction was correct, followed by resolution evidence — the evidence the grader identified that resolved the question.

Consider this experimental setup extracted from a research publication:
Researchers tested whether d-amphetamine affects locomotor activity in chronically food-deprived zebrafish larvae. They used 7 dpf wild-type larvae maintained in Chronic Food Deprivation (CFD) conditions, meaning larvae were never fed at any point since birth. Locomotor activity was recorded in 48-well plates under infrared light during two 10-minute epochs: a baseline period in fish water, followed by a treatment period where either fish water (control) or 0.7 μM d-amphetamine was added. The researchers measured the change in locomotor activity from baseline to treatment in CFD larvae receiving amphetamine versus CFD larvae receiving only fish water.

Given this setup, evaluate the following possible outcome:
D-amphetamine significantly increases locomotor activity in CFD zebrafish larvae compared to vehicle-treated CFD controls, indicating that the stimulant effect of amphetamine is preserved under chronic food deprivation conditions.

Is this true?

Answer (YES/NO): YES